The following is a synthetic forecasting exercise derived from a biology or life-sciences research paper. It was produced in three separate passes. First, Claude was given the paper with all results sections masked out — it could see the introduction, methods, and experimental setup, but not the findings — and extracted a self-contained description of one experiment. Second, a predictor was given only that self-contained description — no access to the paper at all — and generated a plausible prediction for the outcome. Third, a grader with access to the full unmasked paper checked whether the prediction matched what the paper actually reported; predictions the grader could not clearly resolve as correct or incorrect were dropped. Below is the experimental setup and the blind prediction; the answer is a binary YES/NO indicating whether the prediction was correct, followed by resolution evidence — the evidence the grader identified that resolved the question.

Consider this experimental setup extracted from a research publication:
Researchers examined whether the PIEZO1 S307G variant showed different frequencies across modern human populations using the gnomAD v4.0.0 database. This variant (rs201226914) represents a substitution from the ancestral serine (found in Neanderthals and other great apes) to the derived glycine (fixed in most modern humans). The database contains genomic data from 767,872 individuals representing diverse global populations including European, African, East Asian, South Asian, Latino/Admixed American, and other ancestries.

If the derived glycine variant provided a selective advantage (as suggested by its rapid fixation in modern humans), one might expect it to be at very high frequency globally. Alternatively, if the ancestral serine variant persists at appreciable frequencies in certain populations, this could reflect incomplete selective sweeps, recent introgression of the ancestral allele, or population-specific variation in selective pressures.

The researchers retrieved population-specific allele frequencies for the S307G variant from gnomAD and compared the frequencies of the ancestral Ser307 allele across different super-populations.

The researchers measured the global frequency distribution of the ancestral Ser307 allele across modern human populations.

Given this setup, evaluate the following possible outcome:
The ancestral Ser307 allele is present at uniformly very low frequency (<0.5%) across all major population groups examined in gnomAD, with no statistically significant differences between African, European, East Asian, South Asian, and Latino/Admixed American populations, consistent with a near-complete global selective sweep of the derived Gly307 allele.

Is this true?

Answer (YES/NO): NO